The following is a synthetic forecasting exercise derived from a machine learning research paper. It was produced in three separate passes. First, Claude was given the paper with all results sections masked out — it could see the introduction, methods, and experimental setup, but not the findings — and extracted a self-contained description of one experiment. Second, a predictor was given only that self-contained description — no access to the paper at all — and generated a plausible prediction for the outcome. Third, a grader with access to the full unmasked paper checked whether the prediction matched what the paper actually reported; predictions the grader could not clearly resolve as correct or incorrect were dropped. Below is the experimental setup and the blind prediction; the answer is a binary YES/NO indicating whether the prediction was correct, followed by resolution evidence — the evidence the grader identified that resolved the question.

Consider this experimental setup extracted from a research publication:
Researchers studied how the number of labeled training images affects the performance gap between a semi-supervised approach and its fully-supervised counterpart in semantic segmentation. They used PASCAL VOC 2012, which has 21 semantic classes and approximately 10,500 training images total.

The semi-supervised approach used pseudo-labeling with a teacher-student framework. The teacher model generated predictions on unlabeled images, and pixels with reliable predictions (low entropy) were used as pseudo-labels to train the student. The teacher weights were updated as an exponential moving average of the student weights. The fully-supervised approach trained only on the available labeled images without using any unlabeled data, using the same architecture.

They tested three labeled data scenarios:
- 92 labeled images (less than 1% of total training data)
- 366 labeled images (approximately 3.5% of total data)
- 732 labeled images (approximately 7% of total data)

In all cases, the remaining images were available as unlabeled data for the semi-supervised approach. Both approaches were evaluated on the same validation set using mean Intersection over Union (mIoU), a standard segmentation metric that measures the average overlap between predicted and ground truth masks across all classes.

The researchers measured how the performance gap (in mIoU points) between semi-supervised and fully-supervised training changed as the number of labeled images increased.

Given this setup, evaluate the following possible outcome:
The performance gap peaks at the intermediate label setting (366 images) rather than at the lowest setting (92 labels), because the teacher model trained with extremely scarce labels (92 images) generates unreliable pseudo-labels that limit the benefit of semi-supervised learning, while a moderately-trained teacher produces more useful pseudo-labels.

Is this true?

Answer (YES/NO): NO